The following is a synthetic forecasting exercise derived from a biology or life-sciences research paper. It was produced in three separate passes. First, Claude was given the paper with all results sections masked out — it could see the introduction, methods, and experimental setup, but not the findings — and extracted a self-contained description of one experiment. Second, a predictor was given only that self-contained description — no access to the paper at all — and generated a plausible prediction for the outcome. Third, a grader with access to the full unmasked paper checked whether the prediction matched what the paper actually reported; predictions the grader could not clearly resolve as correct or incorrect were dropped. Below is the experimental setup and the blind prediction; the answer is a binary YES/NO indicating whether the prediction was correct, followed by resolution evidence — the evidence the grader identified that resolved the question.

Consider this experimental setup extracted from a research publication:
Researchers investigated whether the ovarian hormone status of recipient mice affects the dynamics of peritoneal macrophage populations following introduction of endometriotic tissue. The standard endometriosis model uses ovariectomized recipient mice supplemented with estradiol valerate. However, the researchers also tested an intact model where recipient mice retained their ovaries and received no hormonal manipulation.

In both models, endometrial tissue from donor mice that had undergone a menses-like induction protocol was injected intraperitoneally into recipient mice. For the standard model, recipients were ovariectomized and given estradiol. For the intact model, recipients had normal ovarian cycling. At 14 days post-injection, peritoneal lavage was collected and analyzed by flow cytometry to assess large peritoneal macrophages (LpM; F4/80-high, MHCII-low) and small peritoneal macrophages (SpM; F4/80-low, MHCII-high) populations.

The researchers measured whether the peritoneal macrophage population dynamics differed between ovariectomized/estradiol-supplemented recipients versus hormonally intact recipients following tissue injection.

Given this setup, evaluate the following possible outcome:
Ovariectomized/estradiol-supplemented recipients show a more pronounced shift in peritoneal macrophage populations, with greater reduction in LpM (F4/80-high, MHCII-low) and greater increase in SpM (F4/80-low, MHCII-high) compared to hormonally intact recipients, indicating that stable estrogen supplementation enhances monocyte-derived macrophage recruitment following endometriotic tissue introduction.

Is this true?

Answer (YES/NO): NO